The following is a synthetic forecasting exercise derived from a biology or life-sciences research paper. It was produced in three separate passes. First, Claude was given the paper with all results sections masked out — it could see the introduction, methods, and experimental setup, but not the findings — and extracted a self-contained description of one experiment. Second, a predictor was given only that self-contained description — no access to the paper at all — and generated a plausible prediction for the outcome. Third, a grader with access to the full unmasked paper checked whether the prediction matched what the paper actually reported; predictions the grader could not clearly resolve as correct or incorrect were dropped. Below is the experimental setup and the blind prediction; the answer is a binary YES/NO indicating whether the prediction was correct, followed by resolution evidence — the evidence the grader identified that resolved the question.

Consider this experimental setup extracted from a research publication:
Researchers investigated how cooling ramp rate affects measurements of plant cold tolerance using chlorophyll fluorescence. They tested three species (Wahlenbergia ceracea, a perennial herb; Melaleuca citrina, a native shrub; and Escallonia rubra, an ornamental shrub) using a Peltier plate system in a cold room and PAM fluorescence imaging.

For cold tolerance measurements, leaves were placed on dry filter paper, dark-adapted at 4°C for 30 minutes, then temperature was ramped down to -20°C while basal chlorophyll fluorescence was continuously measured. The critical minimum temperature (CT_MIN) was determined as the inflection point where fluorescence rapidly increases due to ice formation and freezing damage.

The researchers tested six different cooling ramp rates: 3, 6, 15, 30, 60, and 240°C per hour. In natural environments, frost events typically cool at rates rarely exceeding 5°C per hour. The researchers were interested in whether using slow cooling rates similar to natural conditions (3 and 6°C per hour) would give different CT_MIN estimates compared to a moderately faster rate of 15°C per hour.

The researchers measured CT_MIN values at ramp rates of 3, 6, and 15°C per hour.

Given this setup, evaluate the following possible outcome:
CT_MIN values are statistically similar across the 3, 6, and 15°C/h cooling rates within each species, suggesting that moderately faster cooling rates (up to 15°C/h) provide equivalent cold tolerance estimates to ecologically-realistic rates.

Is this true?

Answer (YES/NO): YES